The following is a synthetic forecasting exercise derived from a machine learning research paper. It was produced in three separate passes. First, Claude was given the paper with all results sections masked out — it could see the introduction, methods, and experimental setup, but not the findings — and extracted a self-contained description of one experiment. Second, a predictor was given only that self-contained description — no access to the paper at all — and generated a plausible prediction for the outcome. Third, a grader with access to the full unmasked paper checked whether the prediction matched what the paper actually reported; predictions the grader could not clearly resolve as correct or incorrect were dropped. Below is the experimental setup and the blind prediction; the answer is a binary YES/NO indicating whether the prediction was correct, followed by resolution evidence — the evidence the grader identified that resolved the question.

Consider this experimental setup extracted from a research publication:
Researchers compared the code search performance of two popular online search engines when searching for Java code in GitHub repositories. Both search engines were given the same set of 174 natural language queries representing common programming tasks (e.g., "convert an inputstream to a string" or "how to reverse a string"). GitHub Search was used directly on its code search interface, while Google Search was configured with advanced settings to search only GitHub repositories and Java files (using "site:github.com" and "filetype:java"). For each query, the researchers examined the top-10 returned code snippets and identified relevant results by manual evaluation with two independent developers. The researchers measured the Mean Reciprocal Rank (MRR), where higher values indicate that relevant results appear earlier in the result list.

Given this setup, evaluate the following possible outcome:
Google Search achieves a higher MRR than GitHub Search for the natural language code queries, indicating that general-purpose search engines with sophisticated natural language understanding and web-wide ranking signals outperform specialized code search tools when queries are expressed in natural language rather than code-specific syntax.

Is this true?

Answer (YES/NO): YES